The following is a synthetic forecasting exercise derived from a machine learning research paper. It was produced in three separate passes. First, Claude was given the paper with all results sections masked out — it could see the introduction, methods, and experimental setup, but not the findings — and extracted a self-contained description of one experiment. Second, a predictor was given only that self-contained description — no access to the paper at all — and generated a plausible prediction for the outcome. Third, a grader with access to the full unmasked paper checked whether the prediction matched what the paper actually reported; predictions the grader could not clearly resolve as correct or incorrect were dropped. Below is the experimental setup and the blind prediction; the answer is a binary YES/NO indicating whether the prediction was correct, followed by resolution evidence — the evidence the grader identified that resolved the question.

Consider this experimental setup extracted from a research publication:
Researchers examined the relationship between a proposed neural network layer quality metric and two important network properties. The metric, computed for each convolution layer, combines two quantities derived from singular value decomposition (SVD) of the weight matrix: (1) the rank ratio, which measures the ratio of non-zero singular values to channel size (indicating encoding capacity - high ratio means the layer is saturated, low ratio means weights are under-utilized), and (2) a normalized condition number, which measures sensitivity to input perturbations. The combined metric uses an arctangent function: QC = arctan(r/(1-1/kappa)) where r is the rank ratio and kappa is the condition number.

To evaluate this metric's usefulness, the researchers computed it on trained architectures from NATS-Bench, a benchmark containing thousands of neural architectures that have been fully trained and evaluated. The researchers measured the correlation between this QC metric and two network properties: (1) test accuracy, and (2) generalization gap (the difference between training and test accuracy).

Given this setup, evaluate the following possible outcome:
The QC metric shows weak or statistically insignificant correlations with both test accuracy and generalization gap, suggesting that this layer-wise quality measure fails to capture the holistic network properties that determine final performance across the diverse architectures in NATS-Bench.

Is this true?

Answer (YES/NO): NO